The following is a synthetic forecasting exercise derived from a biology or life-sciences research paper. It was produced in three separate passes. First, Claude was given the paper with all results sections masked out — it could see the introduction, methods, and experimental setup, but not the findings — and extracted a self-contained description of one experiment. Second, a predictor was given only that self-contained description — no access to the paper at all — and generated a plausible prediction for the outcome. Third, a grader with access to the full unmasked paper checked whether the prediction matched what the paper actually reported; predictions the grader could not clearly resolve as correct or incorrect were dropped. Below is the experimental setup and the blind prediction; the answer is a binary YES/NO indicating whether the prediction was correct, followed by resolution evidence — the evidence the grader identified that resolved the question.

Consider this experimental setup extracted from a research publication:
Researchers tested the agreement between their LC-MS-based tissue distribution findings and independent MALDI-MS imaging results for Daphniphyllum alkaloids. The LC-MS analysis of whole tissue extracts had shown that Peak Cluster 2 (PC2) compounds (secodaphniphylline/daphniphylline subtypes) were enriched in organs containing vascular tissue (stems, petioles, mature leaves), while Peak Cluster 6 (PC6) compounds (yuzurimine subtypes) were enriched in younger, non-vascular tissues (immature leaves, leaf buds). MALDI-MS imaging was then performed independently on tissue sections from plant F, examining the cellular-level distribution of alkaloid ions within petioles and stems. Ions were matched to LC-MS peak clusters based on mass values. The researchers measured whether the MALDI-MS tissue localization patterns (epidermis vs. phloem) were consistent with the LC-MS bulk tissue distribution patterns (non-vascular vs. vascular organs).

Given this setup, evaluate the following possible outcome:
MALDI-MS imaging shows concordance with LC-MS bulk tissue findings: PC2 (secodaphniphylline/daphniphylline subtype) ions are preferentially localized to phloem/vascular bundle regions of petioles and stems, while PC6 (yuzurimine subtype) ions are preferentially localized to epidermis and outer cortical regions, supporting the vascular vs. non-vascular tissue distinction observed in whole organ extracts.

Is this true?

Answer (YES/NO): YES